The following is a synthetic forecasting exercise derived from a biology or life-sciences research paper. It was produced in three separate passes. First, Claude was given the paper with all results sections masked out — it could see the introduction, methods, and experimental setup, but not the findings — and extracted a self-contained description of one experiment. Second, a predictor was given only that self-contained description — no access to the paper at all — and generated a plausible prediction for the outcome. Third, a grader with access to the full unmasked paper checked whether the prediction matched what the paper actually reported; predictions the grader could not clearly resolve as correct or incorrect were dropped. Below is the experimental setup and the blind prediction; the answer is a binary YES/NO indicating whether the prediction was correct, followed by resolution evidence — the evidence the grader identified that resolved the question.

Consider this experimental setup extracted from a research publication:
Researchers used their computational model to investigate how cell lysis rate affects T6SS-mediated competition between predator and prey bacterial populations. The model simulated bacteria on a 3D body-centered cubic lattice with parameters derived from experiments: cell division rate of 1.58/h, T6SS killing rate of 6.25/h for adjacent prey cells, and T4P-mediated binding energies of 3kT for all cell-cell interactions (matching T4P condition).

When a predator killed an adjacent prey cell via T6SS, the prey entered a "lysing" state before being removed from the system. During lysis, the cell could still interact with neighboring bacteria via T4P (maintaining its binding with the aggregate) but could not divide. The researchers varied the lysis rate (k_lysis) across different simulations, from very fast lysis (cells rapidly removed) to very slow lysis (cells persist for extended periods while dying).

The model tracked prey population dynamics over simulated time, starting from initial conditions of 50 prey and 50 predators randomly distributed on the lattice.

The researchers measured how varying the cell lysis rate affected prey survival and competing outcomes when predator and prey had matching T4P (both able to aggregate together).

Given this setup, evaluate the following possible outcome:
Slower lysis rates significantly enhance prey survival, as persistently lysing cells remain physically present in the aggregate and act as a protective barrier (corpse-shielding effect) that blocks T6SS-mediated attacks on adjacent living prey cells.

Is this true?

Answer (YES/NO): YES